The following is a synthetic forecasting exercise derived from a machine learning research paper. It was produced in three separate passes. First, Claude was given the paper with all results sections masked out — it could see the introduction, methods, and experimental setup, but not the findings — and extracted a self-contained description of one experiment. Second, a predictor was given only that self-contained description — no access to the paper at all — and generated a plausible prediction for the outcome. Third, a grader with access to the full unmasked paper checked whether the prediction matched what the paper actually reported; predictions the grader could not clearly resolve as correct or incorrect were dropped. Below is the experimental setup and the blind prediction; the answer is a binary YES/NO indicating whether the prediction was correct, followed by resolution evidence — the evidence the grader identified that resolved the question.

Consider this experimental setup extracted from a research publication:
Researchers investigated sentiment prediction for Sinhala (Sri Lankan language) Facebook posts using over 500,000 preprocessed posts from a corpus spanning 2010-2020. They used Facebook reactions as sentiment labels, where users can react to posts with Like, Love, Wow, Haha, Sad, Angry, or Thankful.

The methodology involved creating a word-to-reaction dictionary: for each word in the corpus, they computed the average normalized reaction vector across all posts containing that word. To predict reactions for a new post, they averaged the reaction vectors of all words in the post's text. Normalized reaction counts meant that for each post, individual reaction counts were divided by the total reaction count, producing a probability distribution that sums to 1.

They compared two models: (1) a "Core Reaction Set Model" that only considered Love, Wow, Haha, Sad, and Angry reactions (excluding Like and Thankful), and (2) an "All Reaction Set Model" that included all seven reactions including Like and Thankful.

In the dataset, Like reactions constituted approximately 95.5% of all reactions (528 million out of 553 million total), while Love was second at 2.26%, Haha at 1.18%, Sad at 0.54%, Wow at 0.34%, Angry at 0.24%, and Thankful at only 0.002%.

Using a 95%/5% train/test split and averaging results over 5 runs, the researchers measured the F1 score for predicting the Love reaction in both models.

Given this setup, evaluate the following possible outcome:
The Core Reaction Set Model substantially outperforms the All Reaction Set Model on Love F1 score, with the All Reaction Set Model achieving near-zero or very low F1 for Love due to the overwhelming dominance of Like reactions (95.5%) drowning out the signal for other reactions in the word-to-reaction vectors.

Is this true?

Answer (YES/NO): NO